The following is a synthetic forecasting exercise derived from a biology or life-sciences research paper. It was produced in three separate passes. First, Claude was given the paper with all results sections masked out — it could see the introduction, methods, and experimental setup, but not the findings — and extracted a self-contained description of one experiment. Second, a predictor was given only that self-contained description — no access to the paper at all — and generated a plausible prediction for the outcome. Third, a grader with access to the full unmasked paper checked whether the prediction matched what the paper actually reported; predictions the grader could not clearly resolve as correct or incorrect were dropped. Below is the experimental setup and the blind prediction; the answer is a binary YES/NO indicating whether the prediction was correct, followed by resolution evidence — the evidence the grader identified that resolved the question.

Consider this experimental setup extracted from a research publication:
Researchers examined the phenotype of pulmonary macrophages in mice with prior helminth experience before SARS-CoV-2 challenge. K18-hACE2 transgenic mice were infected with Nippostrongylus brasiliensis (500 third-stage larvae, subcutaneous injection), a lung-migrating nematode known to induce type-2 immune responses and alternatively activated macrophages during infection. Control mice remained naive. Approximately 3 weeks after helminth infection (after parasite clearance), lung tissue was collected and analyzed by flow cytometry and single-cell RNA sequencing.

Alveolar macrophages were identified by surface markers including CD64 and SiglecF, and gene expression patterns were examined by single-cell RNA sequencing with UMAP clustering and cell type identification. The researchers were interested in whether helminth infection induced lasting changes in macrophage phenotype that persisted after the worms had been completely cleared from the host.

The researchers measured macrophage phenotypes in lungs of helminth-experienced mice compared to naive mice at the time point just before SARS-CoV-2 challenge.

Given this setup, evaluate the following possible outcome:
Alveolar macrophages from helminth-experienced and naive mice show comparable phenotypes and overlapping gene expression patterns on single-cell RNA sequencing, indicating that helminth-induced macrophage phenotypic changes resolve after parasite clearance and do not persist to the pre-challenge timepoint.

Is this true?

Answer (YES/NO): NO